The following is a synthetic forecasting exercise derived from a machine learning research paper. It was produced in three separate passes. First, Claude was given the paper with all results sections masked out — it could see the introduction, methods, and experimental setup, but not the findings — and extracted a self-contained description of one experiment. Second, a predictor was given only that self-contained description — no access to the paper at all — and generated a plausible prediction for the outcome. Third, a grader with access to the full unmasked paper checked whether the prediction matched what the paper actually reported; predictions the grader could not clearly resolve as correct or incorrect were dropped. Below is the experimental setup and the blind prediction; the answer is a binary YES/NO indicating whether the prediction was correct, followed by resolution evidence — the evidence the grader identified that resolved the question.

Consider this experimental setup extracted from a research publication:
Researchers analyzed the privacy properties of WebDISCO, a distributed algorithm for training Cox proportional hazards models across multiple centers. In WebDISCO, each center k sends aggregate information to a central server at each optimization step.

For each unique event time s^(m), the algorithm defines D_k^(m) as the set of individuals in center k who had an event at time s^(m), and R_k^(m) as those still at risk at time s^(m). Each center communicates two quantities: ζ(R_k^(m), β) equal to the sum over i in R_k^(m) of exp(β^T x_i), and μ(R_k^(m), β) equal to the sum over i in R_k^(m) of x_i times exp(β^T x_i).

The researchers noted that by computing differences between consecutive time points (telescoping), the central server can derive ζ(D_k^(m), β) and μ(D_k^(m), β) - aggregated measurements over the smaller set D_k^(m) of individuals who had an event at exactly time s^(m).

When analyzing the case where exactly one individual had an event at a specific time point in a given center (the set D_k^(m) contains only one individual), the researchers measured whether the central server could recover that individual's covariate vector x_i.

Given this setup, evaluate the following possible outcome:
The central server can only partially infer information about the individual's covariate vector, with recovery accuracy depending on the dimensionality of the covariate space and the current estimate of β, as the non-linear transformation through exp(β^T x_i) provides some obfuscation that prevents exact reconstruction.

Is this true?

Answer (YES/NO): NO